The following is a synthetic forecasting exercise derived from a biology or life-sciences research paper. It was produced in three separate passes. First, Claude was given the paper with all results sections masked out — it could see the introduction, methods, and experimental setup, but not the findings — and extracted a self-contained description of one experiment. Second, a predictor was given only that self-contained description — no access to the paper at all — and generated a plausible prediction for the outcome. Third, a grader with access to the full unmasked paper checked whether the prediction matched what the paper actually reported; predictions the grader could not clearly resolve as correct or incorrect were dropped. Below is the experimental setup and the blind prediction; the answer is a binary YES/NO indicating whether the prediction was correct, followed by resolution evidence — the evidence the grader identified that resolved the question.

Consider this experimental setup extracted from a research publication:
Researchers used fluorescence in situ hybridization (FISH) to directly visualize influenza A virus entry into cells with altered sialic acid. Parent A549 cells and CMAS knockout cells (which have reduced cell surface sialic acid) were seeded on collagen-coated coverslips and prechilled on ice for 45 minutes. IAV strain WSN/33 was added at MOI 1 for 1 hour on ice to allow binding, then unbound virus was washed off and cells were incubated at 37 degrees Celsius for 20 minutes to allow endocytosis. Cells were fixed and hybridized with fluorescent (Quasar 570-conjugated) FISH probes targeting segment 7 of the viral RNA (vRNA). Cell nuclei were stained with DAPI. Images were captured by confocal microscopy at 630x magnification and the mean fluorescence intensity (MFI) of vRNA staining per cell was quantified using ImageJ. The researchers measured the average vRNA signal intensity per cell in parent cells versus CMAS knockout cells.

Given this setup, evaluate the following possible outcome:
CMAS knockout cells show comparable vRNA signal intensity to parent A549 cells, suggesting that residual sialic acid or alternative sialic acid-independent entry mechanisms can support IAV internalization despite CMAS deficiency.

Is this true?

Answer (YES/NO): NO